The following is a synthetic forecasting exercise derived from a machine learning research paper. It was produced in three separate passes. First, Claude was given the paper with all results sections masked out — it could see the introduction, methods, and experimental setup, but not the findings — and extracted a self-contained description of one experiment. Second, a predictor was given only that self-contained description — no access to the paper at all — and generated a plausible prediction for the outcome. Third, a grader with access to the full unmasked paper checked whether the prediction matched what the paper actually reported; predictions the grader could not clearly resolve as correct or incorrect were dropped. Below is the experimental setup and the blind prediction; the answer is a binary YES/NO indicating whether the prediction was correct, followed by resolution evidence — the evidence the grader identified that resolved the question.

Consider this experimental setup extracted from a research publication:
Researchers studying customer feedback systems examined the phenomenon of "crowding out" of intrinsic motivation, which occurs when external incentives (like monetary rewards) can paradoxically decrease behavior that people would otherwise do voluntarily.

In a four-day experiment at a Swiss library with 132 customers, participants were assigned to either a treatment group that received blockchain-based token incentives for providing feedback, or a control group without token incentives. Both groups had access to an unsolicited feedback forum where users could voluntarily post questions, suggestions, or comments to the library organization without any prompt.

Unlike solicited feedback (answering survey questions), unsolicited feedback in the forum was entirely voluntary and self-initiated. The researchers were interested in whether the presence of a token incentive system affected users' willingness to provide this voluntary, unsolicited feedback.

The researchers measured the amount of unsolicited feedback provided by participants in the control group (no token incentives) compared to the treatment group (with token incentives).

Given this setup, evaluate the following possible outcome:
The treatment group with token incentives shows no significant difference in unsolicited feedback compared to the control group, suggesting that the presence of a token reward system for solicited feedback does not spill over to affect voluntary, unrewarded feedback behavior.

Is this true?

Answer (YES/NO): NO